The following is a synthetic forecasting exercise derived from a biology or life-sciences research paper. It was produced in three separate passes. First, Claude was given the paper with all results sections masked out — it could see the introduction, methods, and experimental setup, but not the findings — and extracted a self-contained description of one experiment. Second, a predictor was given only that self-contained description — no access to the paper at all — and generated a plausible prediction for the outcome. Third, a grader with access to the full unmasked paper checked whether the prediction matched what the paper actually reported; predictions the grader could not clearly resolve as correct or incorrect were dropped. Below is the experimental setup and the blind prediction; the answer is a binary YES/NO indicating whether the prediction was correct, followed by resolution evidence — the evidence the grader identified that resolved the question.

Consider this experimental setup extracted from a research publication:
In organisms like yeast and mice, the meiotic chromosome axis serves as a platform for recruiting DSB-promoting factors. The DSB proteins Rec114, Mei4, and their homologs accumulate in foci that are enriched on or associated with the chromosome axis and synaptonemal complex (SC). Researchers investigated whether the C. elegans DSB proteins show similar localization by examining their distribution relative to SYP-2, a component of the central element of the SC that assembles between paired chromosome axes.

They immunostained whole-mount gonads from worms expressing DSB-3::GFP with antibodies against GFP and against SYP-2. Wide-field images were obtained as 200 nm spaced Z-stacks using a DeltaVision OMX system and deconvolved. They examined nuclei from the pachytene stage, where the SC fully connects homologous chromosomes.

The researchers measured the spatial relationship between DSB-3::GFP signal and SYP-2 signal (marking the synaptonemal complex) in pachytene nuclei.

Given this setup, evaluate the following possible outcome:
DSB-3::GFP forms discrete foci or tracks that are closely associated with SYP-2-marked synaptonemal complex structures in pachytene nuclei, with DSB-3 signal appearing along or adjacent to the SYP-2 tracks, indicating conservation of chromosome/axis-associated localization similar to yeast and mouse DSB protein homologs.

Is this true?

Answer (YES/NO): NO